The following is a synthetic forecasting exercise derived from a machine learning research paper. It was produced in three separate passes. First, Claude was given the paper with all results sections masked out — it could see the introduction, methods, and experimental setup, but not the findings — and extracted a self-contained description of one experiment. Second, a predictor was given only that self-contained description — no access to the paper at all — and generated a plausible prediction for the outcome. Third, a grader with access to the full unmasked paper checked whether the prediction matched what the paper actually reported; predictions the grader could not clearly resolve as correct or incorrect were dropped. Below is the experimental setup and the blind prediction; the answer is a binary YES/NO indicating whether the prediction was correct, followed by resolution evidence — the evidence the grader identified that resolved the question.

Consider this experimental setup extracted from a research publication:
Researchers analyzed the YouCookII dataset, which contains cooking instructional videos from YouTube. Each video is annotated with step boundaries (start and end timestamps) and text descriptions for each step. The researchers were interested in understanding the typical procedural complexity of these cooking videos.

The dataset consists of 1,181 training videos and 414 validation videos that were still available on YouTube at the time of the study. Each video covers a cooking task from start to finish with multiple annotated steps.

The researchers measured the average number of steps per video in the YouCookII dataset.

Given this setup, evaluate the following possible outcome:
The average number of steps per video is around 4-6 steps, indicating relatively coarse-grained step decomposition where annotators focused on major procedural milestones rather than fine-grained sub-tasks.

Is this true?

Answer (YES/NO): NO